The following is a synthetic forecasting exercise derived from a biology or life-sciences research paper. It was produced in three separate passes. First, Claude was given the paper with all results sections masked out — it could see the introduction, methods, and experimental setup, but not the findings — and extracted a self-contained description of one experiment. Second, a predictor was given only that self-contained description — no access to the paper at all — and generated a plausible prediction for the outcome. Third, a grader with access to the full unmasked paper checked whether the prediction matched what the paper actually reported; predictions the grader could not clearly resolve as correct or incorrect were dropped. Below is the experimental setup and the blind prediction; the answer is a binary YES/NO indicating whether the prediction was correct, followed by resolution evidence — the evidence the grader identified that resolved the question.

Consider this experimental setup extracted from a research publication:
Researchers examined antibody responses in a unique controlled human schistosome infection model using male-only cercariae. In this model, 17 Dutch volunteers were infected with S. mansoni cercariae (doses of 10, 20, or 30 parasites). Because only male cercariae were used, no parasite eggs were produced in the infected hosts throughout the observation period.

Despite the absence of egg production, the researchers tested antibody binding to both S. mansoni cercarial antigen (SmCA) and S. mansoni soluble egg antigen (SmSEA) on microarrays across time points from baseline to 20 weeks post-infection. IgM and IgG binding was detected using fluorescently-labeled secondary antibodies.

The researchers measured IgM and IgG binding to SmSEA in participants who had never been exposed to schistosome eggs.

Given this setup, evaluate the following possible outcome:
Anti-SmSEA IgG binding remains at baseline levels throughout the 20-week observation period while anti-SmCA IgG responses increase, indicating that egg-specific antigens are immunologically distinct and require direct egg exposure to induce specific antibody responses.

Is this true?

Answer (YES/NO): NO